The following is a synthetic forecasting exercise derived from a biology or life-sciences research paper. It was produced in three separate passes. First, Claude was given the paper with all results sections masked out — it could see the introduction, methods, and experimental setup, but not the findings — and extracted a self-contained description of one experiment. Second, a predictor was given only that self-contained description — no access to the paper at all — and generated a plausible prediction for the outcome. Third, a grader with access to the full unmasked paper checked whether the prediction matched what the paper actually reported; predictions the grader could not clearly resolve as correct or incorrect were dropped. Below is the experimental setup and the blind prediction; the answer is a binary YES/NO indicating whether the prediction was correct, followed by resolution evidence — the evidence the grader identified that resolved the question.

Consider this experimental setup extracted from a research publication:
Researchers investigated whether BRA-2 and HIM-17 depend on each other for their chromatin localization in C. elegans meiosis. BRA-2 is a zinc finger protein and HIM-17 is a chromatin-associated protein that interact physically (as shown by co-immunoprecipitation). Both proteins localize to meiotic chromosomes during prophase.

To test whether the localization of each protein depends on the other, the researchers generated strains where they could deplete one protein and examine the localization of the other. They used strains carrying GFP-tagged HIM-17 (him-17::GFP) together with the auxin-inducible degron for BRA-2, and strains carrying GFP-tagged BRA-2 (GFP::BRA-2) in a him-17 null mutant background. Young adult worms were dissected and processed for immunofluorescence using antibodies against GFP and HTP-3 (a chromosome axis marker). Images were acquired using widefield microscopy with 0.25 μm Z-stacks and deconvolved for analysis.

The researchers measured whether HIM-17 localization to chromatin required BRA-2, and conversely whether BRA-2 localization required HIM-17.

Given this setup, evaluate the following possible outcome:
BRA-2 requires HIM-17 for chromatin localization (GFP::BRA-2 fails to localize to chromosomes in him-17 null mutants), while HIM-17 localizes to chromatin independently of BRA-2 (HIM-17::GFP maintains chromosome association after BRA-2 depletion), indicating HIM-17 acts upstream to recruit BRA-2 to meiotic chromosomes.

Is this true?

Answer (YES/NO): NO